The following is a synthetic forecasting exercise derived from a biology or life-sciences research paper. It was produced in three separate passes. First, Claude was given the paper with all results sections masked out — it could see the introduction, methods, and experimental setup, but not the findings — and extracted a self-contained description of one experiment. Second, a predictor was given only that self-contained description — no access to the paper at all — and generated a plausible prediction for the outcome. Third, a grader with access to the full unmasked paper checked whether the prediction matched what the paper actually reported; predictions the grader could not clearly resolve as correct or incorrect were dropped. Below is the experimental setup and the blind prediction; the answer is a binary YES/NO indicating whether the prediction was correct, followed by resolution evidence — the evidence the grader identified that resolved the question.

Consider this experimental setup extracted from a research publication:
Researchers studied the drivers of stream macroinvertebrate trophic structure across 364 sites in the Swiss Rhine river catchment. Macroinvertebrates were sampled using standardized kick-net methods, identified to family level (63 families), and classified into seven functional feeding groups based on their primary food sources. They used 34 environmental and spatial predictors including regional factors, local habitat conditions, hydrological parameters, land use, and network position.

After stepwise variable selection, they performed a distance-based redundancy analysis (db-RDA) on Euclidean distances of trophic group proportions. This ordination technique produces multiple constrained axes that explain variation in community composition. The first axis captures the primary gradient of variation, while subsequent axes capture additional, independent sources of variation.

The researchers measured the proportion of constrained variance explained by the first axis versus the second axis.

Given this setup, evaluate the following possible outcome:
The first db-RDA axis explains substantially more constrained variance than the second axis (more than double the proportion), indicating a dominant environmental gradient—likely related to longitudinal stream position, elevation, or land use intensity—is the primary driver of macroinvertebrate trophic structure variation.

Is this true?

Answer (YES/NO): YES